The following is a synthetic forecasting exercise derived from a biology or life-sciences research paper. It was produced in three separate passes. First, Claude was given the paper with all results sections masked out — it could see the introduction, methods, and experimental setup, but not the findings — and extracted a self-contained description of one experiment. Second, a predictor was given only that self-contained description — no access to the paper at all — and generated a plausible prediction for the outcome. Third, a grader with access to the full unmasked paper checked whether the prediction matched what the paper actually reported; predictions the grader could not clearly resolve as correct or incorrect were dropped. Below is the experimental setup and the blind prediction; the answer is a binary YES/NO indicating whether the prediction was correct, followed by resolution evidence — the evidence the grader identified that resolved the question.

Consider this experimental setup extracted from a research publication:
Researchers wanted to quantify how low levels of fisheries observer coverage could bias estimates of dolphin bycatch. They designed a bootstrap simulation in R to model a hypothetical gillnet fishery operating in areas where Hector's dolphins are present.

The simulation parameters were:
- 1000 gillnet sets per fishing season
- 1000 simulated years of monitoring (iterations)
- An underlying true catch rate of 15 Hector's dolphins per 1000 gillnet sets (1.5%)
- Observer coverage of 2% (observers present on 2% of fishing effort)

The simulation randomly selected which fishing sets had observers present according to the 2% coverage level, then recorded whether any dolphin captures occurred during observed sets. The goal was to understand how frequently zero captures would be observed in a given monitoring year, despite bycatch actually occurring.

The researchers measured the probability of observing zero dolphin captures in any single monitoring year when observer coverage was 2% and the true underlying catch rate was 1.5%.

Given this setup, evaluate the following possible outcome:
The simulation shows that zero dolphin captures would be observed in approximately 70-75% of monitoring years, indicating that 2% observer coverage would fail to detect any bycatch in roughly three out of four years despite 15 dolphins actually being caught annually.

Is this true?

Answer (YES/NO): YES